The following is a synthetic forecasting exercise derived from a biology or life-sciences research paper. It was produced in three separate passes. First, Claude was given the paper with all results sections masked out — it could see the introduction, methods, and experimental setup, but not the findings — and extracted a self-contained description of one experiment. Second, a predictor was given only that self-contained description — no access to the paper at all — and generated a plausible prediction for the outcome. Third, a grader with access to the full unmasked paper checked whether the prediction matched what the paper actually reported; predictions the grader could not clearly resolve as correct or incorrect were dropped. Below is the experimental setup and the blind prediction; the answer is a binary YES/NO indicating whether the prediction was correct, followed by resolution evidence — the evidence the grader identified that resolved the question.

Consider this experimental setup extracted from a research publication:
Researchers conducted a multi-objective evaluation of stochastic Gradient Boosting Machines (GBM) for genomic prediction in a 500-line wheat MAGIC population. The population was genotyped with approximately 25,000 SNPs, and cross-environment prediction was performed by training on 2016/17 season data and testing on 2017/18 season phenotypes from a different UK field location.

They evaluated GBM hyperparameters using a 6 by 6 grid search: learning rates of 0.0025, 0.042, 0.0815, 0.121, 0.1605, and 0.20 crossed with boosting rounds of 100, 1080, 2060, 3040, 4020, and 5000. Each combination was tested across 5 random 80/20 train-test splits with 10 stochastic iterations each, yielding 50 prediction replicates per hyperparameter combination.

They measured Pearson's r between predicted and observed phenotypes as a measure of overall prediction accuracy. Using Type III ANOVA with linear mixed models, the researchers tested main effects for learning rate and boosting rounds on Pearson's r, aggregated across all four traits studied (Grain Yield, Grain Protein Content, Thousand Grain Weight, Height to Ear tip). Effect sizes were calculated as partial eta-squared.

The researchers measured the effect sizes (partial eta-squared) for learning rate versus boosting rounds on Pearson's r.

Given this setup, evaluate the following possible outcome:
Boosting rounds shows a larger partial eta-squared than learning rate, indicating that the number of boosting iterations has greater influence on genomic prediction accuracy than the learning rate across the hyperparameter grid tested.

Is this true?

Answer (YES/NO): NO